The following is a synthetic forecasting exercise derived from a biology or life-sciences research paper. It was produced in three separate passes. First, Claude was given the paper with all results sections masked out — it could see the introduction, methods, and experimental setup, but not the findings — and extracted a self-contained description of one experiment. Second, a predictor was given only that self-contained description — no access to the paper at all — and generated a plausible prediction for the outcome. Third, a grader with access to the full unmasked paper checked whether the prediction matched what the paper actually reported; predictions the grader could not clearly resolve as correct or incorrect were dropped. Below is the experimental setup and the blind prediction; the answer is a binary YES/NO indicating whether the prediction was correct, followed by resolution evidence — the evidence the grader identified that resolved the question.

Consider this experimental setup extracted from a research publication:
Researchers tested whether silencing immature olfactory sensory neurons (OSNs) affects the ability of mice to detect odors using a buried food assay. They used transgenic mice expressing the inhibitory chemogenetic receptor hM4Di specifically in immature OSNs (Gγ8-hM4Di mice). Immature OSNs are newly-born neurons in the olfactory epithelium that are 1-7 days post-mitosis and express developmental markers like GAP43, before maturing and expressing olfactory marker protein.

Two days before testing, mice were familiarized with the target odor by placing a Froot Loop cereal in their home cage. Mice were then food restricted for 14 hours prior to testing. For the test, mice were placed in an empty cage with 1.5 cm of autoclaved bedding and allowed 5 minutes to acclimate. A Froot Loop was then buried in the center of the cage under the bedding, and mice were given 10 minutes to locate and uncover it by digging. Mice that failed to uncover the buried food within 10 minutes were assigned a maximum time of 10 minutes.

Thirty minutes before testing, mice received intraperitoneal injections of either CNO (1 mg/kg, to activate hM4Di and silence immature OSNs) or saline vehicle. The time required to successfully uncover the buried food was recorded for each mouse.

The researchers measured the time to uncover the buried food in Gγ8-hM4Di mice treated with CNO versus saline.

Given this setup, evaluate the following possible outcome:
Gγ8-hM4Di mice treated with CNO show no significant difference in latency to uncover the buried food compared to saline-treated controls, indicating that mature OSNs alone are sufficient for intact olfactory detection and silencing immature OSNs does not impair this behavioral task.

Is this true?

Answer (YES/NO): NO